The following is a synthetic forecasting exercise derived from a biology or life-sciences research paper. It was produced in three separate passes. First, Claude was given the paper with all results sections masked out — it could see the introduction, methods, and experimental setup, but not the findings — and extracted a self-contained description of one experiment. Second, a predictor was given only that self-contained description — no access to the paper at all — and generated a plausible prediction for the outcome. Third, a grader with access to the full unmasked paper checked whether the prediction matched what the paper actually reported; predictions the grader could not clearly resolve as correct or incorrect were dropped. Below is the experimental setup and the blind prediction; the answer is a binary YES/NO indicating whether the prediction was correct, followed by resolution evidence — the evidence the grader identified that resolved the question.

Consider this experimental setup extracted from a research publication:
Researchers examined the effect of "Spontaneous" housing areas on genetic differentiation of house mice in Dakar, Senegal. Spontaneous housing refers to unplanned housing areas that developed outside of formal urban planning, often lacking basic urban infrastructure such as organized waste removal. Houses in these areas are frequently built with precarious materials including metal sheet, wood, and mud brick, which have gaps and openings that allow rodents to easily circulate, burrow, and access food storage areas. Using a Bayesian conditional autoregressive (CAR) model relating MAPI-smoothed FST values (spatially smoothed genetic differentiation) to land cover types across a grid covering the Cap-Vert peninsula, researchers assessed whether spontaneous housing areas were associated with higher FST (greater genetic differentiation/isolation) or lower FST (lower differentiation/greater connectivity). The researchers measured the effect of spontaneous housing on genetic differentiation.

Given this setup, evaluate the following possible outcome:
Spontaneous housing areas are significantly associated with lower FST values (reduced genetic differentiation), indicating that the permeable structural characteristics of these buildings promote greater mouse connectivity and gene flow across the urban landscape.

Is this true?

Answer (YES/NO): YES